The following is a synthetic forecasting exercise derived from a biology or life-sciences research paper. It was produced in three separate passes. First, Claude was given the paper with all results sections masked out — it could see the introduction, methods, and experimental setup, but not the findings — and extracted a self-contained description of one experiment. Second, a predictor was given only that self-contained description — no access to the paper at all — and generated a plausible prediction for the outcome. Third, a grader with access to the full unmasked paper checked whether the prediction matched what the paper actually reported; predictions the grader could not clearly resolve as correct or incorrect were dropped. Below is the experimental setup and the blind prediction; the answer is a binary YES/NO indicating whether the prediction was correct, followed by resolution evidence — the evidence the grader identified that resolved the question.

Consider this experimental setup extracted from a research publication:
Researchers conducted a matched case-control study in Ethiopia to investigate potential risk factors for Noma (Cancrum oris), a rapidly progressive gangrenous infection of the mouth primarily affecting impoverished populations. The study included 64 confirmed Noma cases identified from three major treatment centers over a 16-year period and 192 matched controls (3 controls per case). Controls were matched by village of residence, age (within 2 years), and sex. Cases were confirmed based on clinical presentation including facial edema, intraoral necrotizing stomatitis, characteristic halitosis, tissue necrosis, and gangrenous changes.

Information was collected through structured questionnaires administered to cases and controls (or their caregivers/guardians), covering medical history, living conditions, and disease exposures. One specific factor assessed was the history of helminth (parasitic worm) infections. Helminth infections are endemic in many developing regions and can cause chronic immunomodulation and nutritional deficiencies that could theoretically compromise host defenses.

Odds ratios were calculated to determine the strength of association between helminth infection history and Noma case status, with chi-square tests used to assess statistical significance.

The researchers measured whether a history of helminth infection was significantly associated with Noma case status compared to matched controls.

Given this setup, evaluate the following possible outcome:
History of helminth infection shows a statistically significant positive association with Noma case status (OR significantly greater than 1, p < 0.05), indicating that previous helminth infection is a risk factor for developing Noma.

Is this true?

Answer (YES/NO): YES